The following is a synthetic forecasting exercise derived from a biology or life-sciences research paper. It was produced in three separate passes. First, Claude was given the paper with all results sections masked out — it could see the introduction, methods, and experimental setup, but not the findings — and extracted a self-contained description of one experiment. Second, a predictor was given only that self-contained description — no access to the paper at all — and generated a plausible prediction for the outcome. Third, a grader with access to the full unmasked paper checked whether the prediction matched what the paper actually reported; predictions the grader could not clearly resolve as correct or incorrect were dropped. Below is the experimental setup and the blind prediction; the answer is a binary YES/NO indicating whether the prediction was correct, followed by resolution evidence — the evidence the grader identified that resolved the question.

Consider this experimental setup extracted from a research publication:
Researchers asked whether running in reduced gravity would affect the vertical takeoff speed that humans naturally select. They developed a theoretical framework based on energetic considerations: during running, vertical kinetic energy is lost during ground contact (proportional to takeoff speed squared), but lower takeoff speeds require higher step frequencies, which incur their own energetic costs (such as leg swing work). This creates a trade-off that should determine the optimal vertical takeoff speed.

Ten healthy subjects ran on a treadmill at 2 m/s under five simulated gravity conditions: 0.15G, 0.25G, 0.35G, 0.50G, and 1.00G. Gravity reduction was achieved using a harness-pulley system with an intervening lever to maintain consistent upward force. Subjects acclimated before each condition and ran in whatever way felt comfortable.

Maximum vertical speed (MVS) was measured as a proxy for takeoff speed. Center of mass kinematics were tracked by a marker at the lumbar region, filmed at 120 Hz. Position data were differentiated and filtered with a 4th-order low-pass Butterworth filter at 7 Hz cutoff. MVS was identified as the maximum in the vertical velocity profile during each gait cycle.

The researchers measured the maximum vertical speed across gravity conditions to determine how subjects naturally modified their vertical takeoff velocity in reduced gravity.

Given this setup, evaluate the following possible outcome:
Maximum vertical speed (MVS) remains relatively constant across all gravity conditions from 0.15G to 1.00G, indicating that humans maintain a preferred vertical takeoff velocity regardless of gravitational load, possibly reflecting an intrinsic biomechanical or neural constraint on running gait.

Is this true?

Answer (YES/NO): NO